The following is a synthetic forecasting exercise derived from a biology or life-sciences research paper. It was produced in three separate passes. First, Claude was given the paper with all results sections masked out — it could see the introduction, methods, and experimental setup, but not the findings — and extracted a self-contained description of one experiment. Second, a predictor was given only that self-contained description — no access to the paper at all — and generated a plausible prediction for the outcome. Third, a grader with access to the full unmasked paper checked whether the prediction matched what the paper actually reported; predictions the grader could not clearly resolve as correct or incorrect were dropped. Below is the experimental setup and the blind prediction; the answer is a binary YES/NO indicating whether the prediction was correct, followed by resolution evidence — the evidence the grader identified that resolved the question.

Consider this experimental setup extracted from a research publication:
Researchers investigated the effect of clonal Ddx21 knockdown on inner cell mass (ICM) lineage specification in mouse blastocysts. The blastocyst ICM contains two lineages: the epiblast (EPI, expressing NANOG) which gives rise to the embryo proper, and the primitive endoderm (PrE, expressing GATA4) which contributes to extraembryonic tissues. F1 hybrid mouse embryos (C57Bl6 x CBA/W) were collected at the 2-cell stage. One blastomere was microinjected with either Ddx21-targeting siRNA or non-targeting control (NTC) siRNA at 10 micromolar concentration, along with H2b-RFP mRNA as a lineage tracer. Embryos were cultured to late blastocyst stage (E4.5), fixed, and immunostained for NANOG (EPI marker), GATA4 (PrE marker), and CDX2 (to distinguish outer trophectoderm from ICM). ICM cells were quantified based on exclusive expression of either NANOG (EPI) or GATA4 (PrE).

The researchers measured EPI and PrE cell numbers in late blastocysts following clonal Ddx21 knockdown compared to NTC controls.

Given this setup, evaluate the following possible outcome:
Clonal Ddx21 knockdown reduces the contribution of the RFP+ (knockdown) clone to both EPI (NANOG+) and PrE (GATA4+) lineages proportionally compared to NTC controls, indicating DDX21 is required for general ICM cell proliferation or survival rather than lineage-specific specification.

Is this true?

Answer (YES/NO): NO